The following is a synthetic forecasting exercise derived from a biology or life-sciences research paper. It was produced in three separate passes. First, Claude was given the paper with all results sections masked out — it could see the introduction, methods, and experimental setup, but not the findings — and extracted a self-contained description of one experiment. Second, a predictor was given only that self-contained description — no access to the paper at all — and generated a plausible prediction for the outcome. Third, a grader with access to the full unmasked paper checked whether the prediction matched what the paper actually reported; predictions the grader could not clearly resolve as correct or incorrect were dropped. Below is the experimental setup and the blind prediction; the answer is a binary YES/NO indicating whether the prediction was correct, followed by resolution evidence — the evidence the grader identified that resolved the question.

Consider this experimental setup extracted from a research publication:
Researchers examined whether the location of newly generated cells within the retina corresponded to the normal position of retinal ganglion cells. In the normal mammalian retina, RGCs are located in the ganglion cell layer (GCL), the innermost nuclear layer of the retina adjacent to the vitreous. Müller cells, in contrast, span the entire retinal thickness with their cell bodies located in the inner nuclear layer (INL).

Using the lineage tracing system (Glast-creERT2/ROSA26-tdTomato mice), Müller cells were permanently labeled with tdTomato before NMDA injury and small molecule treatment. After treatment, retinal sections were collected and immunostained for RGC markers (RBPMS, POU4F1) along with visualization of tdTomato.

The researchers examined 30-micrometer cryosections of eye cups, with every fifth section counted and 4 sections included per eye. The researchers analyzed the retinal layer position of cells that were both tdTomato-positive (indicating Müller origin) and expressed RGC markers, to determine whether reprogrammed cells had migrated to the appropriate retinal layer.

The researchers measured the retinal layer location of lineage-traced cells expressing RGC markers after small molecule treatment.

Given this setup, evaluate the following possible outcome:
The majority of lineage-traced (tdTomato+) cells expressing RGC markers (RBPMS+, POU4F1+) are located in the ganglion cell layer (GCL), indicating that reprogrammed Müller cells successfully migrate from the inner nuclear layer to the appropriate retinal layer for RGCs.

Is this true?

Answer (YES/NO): YES